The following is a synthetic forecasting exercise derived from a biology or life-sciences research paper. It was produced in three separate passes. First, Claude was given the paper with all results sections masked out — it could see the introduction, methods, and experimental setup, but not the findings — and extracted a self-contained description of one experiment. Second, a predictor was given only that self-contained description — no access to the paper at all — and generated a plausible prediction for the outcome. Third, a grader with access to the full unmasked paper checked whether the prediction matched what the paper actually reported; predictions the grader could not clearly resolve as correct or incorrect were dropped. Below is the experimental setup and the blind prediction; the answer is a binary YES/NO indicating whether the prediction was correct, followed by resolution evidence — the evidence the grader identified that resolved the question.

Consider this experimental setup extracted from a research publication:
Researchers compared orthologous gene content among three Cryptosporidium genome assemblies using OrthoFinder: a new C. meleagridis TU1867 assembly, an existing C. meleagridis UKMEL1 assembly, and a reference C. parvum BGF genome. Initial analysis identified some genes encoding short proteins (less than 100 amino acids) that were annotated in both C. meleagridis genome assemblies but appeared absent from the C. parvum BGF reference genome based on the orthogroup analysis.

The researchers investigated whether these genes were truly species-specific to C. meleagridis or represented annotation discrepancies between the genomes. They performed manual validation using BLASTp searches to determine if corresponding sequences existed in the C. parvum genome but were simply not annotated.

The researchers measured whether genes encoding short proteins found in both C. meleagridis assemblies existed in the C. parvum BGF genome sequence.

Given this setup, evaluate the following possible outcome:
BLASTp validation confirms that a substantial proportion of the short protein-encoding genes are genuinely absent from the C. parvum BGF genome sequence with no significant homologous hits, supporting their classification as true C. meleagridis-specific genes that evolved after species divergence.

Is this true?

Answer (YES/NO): NO